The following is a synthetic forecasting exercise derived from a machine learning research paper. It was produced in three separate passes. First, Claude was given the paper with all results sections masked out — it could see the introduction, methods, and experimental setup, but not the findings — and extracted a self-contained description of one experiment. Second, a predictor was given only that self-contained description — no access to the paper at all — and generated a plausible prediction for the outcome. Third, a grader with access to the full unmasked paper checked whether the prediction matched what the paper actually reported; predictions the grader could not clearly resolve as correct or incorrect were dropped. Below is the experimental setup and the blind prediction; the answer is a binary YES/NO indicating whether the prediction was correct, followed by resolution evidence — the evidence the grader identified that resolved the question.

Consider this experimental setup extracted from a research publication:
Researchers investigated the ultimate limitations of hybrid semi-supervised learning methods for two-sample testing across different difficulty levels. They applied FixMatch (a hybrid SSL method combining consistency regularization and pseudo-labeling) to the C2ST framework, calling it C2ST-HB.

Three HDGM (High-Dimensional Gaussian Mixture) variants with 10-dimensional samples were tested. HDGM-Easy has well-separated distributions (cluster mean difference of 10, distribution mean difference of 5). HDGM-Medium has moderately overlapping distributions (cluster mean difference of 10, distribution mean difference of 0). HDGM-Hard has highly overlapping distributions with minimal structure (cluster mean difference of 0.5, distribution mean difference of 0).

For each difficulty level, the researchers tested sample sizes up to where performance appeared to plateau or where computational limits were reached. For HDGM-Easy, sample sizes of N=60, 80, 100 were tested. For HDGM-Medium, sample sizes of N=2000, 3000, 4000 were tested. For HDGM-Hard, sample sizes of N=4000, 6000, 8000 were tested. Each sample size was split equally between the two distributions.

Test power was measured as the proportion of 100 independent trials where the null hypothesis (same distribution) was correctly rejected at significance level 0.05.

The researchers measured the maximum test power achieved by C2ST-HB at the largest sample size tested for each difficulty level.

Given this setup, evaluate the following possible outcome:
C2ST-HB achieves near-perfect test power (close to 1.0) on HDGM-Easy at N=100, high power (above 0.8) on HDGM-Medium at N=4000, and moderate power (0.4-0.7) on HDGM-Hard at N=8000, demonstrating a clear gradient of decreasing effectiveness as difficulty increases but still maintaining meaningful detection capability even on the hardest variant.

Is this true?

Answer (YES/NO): NO